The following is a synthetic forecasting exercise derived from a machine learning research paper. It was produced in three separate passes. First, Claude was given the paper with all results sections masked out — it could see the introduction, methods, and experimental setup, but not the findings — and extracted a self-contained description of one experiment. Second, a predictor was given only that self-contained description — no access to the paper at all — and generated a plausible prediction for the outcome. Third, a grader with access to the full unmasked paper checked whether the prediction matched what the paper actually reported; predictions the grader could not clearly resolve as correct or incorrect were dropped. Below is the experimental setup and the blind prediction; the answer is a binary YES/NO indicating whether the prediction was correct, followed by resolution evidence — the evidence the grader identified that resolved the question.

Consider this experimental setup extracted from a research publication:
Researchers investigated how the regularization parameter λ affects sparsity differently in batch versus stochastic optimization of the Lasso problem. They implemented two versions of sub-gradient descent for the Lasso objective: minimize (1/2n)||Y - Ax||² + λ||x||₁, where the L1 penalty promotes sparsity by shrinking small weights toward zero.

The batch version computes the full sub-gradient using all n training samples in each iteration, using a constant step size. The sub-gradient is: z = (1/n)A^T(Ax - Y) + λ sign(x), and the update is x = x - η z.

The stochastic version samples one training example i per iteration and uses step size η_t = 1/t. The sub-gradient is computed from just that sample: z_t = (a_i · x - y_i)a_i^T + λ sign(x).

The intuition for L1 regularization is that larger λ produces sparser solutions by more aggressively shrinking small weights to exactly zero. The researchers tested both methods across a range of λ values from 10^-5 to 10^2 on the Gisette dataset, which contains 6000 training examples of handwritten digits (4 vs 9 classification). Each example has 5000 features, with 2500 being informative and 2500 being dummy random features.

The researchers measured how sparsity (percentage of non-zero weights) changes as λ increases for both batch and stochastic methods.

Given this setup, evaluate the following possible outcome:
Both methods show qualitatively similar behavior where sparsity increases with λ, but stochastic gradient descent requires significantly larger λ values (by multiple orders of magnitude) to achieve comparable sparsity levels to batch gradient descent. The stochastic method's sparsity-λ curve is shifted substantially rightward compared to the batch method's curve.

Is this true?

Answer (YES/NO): NO